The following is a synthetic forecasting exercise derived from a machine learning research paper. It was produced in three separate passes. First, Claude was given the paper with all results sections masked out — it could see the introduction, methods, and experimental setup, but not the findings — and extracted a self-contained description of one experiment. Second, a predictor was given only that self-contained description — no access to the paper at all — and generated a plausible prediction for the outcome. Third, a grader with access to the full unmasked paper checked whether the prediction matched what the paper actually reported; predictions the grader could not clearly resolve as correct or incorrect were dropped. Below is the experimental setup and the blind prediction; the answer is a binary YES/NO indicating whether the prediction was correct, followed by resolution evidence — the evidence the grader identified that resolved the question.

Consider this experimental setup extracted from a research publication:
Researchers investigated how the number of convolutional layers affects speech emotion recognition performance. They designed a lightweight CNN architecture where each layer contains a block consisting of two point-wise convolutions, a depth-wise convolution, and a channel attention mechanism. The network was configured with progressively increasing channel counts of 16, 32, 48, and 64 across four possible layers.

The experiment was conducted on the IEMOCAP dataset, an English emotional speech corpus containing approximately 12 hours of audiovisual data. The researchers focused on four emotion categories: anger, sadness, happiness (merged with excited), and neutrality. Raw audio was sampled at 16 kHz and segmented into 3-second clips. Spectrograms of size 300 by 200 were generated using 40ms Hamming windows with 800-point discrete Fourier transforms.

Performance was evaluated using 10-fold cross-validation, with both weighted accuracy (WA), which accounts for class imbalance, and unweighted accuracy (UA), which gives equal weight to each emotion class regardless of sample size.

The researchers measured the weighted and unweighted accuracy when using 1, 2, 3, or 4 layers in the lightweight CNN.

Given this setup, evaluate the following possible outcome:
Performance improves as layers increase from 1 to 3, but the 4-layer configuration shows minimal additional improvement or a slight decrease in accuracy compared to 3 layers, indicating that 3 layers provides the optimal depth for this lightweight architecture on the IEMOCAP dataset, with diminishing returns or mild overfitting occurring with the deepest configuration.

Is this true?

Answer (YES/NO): NO